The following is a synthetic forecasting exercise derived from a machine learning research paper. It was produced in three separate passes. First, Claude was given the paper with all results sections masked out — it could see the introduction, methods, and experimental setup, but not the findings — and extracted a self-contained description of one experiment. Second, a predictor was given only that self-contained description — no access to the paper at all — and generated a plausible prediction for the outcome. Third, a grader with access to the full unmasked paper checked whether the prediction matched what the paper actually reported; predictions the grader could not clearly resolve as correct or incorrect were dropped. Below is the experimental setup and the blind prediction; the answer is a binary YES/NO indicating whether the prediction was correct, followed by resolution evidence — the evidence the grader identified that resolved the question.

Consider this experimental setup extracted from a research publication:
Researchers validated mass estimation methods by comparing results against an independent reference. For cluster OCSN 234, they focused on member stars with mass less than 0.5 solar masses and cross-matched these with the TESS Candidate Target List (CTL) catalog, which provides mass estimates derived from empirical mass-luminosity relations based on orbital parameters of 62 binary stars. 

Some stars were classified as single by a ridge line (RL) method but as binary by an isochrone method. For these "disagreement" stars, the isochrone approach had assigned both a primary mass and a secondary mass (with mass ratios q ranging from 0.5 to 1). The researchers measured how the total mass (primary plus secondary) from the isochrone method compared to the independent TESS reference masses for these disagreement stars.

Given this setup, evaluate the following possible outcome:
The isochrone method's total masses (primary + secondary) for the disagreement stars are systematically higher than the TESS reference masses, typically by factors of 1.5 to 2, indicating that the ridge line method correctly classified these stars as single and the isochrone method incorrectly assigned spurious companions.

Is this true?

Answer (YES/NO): YES